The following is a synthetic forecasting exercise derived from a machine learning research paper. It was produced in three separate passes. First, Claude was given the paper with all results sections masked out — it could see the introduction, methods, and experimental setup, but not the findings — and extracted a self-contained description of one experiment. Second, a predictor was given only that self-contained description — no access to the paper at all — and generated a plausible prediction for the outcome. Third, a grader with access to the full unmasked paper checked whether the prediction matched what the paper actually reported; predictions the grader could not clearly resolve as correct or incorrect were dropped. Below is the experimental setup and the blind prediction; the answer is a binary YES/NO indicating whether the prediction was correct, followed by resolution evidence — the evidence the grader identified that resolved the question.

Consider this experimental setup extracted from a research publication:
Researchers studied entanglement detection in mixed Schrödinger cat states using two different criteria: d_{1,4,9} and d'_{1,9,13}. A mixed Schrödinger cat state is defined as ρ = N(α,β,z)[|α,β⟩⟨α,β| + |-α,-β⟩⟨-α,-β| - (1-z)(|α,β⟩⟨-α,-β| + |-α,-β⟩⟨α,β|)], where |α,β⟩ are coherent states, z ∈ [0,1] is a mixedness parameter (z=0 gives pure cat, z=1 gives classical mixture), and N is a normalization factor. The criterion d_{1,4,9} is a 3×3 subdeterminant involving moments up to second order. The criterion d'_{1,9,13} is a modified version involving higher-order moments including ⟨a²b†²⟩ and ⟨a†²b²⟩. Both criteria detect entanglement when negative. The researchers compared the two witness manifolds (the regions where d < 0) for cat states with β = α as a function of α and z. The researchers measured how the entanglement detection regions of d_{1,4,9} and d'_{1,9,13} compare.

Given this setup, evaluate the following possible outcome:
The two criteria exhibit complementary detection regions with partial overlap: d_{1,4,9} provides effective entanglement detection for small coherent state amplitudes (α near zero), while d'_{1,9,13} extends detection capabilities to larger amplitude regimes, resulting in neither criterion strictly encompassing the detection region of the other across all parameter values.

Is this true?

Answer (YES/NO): NO